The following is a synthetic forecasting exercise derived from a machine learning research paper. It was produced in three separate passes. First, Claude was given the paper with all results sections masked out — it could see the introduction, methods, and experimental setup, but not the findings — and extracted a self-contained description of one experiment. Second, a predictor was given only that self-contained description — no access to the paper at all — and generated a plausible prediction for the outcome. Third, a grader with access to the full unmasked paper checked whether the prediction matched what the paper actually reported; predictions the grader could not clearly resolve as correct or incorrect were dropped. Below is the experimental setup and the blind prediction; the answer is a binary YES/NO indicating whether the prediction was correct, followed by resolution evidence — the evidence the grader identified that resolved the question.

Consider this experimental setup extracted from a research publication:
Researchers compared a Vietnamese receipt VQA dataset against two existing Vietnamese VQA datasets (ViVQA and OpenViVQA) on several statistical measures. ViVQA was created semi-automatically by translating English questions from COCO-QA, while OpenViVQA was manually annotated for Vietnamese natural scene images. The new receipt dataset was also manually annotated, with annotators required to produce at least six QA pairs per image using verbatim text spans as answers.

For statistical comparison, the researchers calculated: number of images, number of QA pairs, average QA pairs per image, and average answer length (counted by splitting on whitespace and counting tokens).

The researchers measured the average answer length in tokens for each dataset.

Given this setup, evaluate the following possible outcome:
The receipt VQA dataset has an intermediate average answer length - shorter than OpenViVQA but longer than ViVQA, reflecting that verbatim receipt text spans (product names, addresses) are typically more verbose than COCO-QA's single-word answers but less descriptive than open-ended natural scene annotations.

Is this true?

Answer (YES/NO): YES